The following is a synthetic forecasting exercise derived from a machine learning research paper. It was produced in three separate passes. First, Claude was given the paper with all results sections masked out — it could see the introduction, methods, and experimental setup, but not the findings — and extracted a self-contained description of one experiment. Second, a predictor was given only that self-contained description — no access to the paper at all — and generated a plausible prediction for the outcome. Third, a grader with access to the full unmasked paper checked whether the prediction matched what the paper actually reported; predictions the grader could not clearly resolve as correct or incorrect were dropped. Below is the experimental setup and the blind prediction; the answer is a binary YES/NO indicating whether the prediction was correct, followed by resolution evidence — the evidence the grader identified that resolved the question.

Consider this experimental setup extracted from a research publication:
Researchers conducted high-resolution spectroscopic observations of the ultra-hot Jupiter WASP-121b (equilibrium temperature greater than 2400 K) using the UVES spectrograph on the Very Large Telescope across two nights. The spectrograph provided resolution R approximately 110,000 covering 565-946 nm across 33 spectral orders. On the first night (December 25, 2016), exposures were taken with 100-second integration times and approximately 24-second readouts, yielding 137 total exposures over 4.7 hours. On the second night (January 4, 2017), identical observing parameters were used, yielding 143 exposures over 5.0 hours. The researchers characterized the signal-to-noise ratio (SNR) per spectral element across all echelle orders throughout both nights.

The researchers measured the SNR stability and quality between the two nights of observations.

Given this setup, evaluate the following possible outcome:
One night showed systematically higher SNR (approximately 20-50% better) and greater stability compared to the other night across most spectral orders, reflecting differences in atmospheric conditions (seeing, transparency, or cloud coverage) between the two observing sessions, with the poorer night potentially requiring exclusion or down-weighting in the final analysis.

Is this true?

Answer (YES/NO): NO